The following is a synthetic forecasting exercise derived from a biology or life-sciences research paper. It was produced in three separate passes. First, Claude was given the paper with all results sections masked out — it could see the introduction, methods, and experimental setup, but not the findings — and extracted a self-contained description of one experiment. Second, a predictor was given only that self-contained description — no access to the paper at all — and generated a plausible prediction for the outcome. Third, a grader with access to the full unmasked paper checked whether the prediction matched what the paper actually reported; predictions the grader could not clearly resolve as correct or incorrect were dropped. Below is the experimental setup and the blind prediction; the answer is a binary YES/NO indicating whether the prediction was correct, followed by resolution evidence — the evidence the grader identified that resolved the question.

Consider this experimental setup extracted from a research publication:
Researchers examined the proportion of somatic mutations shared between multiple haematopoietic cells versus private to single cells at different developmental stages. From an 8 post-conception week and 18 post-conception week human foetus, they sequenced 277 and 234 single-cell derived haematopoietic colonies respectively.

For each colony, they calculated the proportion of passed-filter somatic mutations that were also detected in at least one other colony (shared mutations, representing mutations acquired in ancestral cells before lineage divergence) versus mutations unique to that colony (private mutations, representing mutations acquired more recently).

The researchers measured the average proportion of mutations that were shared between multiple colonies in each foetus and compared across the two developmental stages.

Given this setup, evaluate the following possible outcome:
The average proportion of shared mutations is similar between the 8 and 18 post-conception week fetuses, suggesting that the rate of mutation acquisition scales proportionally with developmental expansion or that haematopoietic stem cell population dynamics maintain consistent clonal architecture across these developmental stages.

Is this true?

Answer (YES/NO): NO